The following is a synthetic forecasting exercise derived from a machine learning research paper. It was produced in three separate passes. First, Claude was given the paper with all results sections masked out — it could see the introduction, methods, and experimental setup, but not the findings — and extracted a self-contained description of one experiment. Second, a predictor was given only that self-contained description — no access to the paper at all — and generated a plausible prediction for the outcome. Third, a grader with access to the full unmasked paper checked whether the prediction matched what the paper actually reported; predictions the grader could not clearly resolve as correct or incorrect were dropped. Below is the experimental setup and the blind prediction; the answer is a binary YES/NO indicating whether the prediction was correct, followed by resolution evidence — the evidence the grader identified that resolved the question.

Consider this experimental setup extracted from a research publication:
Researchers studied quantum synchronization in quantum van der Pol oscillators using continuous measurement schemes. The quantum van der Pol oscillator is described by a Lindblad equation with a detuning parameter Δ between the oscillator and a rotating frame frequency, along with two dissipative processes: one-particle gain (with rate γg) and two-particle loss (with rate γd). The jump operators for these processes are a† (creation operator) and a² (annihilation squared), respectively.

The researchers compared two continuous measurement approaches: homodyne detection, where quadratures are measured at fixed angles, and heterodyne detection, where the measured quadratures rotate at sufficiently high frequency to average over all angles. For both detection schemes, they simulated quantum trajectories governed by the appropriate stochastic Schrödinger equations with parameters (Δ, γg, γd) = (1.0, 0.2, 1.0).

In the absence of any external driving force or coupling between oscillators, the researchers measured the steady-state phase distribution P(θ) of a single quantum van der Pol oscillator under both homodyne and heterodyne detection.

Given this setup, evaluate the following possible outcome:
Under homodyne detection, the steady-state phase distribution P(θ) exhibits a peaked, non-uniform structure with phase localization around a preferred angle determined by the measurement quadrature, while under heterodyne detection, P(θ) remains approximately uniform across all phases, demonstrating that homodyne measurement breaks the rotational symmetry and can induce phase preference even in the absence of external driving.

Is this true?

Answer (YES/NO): YES